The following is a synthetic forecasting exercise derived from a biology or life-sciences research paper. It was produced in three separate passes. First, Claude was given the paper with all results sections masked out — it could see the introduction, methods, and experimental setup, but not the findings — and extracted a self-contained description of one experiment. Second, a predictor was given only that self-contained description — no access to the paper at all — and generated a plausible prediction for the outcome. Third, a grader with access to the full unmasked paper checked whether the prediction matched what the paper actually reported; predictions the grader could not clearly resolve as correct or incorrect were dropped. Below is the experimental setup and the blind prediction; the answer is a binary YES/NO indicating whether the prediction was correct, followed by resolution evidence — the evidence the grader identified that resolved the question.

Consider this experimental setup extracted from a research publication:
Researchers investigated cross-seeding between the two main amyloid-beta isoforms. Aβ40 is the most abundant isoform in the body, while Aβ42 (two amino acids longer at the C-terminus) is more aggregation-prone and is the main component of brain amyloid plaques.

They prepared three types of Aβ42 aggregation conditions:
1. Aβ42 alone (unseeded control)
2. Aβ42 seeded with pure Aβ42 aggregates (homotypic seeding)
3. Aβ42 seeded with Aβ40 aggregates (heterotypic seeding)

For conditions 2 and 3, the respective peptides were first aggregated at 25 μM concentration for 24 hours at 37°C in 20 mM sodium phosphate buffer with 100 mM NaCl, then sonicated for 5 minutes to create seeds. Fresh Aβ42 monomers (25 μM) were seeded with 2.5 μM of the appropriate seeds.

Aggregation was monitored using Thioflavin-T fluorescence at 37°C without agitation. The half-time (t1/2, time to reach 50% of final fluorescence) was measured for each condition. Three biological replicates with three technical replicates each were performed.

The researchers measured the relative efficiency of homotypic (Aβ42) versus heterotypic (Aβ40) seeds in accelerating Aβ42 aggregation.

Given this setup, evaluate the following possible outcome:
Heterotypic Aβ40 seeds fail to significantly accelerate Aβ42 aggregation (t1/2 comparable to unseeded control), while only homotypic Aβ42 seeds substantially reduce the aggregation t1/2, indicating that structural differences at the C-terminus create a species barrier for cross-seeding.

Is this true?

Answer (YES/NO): NO